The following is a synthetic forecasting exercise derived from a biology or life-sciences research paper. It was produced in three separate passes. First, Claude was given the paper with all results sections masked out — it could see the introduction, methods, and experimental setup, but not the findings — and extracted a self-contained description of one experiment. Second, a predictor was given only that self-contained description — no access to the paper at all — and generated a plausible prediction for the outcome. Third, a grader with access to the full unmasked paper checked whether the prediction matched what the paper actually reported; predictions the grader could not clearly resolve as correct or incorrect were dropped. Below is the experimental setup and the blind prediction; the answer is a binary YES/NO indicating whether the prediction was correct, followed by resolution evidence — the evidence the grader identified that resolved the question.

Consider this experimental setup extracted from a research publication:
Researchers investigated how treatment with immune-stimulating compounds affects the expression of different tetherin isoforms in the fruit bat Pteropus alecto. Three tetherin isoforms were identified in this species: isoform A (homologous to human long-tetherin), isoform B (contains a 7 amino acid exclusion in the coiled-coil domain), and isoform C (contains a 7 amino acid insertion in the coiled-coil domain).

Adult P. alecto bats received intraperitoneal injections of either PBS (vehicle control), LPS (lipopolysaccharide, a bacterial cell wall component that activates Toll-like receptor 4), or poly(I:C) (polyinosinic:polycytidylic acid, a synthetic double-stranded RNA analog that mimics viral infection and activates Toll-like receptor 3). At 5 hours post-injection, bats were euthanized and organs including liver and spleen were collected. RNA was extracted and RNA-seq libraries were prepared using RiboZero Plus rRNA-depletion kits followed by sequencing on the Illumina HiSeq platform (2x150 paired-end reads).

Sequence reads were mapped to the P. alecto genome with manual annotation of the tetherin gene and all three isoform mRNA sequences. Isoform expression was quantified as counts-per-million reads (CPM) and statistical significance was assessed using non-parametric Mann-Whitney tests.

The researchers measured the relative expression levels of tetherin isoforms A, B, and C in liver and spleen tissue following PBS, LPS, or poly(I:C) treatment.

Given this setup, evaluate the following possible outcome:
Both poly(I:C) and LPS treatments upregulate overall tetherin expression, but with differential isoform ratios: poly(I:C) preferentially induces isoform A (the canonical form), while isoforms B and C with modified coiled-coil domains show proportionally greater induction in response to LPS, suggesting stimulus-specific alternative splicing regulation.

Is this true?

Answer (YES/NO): NO